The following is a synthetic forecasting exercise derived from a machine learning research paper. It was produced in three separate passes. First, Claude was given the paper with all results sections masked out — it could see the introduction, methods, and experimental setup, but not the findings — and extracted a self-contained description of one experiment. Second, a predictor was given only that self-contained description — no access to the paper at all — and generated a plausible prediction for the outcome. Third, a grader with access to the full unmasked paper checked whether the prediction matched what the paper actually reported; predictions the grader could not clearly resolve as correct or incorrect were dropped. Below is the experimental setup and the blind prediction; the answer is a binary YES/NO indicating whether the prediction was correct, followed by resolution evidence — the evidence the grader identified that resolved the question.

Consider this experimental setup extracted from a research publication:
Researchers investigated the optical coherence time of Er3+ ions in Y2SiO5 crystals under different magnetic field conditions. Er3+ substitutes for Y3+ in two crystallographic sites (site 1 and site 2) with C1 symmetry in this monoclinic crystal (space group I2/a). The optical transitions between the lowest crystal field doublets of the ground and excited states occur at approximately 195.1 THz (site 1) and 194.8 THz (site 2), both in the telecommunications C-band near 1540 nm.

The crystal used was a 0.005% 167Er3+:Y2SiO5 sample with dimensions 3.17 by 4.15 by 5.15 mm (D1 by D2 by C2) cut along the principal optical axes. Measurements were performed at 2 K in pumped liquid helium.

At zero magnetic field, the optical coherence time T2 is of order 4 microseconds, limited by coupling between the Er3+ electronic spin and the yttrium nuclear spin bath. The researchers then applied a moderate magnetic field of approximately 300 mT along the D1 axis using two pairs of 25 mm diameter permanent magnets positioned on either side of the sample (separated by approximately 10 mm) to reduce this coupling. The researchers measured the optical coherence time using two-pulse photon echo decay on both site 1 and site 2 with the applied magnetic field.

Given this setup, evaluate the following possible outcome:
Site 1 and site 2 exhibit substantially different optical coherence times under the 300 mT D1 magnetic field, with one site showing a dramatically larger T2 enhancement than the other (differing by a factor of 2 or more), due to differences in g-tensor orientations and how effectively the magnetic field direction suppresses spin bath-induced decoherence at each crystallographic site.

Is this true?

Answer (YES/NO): NO